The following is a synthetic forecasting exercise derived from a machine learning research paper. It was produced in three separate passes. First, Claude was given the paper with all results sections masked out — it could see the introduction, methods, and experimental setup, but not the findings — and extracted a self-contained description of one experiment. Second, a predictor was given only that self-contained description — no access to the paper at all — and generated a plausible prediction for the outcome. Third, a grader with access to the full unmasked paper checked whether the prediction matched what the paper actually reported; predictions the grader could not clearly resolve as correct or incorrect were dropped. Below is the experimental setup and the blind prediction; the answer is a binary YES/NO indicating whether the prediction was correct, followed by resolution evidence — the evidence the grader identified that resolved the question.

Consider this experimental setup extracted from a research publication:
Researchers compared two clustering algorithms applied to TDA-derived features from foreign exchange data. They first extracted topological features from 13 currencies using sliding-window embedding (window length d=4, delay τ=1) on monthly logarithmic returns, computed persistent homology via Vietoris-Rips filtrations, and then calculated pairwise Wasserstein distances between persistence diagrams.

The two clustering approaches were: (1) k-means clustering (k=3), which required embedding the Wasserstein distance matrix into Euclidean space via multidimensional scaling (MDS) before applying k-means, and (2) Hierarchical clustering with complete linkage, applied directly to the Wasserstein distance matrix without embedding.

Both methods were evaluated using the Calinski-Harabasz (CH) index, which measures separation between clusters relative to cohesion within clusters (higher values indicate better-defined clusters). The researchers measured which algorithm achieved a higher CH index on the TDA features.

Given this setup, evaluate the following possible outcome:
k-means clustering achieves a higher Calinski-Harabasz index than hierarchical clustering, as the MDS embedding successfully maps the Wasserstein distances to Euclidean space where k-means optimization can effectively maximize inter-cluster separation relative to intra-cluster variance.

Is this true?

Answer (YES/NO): NO